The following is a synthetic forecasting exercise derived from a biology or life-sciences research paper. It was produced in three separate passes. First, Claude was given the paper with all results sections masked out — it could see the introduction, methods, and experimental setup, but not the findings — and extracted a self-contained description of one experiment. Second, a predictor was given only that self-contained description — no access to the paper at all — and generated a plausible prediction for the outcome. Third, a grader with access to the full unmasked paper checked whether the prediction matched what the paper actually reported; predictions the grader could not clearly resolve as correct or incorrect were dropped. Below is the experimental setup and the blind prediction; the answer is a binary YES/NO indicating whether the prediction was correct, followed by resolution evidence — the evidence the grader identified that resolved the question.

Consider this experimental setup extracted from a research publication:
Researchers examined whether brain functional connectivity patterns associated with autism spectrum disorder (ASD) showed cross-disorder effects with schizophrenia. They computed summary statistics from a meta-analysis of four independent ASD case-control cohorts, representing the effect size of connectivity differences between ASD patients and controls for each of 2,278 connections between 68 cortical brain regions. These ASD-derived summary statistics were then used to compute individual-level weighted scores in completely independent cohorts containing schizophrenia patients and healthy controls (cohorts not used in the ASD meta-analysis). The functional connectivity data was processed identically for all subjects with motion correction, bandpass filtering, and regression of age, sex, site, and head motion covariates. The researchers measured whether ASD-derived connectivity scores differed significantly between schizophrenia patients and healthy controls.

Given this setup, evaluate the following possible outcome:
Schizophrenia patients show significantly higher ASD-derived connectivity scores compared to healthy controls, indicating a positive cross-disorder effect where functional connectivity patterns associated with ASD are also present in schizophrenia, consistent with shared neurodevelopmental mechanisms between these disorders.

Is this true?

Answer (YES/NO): NO